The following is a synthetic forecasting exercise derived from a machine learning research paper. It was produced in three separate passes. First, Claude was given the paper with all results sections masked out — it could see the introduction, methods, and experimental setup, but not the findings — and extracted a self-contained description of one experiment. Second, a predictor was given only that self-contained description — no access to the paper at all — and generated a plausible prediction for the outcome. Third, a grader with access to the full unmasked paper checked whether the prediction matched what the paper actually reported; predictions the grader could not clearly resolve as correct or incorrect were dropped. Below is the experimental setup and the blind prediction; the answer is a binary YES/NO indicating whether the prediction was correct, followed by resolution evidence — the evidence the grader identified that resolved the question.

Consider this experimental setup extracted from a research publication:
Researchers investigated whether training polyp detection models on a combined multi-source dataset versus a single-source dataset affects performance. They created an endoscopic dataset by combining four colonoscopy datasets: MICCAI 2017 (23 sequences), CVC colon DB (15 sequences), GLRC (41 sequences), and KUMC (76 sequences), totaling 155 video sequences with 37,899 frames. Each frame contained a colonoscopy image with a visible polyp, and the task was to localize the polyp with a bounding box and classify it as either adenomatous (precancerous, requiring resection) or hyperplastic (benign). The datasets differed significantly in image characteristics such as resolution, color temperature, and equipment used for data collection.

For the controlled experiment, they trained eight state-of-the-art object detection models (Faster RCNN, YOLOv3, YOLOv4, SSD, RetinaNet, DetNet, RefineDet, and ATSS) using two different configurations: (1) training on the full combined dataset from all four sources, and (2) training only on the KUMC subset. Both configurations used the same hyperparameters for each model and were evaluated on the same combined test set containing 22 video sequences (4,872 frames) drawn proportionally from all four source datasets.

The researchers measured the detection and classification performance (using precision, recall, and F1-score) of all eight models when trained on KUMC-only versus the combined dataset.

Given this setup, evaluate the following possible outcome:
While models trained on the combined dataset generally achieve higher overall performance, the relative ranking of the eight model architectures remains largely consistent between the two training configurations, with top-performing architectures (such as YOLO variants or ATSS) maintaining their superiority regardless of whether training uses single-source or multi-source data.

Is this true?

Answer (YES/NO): NO